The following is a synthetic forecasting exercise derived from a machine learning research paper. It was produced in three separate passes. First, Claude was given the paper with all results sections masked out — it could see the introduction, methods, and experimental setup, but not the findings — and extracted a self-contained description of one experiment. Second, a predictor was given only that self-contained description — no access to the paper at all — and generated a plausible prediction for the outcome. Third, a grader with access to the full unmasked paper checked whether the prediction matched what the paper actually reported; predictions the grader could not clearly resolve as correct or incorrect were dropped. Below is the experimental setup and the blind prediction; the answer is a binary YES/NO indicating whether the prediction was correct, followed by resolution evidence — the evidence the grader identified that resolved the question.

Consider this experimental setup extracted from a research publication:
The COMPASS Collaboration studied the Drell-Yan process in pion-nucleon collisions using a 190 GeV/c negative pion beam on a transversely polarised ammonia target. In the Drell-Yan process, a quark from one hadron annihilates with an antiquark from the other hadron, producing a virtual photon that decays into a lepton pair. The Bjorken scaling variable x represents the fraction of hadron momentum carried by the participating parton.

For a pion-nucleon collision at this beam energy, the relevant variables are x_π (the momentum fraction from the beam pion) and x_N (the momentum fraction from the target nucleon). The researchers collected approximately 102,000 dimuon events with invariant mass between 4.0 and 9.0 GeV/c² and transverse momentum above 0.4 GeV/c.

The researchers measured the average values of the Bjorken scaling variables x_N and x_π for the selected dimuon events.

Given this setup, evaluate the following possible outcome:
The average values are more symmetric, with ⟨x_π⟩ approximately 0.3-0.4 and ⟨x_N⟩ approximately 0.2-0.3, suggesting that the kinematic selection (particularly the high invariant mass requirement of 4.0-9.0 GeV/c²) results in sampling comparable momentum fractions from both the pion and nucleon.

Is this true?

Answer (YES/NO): NO